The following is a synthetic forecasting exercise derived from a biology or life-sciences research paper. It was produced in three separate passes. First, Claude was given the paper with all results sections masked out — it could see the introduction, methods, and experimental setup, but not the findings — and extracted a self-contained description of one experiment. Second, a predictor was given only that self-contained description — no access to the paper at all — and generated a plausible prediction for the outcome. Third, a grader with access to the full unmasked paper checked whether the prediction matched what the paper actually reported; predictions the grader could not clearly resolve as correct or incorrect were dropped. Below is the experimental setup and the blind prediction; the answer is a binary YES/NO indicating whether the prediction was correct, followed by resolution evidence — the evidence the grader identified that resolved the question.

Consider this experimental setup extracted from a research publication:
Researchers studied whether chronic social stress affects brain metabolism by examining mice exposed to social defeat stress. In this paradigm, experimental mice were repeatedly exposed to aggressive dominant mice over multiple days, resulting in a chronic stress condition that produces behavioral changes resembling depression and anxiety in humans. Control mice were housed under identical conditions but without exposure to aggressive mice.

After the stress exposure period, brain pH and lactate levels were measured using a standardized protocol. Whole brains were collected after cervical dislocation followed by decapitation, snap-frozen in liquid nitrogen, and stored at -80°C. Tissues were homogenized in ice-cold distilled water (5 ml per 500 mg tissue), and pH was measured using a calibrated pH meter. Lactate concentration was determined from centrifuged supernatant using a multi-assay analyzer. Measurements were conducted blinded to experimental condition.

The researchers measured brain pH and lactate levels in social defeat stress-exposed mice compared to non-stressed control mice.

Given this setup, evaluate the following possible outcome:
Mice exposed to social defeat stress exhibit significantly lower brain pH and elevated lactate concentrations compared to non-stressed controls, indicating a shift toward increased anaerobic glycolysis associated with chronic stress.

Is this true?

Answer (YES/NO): YES